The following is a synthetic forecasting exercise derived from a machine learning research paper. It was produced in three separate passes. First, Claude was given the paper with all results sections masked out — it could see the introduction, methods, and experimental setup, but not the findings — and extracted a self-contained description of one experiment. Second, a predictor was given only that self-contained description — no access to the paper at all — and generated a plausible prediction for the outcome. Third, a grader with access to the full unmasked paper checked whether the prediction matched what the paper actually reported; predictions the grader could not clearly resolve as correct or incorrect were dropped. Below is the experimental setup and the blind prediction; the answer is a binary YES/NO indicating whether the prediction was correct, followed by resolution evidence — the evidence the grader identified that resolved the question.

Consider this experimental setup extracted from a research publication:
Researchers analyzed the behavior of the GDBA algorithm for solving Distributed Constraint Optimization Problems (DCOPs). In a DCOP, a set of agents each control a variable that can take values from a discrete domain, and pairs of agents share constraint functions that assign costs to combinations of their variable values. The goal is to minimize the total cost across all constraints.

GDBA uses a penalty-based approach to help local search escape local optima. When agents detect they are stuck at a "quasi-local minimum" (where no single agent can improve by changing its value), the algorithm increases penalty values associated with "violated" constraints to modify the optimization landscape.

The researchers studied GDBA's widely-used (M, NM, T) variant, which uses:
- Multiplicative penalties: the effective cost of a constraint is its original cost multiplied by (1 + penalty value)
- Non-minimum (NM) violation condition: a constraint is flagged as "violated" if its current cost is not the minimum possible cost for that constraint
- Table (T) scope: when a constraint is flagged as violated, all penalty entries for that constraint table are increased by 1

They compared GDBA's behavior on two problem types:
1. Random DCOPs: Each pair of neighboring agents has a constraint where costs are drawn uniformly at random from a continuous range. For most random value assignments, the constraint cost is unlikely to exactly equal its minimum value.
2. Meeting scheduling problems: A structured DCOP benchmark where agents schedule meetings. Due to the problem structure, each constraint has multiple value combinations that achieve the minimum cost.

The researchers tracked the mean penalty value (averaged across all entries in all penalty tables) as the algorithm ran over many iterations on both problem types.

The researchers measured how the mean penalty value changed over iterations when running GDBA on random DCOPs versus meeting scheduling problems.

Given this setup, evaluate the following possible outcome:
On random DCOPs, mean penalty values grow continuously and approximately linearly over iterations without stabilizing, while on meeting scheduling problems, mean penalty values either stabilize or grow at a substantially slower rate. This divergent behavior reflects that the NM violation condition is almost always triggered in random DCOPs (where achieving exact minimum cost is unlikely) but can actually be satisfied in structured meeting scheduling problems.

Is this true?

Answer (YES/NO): YES